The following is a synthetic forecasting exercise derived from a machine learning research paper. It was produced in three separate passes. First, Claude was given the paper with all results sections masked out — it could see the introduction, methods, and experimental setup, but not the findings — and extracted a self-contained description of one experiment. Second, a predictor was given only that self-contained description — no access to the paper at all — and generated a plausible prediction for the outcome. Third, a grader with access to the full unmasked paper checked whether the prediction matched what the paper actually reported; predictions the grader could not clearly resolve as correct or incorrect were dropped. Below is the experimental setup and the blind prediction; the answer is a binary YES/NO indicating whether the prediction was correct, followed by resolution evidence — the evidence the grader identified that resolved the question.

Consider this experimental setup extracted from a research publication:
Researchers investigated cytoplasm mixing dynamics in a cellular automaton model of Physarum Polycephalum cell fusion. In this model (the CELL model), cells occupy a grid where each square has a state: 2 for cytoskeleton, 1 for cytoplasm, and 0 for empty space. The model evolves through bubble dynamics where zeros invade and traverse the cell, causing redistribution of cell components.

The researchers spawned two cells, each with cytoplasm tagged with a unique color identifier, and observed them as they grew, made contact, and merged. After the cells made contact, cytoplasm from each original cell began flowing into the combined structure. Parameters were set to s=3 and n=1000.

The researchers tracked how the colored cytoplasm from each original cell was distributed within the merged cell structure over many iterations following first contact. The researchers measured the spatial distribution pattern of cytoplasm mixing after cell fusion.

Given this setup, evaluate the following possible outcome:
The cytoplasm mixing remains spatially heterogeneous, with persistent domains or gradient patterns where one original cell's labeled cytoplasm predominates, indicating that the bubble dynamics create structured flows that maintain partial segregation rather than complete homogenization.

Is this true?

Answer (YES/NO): NO